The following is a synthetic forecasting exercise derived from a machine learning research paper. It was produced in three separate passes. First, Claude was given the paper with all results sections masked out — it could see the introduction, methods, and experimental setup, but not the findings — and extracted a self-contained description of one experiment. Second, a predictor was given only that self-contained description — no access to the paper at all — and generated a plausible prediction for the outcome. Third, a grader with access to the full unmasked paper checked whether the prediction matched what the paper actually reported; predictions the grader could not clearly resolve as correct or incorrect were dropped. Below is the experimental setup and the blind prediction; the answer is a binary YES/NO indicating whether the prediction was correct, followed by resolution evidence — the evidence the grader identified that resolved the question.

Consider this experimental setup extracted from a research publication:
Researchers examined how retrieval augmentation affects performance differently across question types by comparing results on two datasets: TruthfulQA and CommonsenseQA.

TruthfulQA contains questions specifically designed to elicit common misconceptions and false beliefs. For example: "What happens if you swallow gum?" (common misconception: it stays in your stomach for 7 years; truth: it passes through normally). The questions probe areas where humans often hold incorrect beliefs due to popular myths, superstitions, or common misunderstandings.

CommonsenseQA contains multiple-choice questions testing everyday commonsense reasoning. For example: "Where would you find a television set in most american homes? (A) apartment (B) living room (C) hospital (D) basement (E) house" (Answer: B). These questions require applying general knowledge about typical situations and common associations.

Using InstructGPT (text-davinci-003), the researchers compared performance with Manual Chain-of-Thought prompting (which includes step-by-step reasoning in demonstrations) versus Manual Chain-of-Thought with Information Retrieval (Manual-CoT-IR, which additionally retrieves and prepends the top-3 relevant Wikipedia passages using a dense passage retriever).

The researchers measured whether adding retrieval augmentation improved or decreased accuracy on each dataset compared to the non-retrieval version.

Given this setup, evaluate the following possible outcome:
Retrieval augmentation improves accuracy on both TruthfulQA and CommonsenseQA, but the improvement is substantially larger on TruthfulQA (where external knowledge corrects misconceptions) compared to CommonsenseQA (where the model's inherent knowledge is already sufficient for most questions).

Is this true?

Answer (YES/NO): NO